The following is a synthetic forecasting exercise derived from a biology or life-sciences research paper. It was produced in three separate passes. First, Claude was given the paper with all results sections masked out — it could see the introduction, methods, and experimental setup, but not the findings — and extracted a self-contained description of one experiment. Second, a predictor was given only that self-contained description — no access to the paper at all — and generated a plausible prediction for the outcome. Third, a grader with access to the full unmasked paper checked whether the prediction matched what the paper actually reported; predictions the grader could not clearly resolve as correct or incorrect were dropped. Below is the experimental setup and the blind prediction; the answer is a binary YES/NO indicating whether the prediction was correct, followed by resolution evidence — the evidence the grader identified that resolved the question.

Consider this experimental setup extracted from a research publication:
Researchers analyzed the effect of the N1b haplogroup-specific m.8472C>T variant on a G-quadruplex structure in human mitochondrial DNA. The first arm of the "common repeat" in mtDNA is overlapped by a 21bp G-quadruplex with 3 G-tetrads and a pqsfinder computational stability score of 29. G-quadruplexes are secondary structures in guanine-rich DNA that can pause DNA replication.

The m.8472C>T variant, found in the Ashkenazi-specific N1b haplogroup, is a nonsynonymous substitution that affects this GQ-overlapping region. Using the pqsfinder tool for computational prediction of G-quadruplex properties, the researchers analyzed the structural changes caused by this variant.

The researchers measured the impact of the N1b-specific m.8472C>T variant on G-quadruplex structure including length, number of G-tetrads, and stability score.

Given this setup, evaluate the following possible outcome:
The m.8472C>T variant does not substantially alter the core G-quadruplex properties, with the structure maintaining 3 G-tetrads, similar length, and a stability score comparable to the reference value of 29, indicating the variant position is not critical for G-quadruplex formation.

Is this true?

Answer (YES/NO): NO